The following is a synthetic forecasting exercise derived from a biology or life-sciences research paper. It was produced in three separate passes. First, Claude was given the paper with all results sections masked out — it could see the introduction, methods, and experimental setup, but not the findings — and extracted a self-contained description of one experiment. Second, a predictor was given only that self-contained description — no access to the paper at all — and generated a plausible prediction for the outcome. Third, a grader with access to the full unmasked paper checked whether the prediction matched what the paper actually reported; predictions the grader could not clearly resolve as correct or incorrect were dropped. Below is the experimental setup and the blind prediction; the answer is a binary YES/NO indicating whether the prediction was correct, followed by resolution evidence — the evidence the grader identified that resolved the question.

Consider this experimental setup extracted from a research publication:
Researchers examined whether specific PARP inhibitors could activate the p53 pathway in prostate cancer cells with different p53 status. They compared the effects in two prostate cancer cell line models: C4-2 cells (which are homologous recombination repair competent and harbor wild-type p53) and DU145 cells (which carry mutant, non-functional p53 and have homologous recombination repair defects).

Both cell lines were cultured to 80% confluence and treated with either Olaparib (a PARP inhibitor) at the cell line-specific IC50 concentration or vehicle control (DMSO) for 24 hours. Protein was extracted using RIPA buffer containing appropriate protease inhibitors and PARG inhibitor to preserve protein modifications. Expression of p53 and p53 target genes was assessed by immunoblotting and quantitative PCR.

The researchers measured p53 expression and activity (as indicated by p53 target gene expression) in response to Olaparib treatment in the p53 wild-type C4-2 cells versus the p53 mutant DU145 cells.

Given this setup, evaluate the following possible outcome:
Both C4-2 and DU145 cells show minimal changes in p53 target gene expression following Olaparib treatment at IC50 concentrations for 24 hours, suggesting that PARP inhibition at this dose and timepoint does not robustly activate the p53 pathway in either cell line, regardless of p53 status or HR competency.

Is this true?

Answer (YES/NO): NO